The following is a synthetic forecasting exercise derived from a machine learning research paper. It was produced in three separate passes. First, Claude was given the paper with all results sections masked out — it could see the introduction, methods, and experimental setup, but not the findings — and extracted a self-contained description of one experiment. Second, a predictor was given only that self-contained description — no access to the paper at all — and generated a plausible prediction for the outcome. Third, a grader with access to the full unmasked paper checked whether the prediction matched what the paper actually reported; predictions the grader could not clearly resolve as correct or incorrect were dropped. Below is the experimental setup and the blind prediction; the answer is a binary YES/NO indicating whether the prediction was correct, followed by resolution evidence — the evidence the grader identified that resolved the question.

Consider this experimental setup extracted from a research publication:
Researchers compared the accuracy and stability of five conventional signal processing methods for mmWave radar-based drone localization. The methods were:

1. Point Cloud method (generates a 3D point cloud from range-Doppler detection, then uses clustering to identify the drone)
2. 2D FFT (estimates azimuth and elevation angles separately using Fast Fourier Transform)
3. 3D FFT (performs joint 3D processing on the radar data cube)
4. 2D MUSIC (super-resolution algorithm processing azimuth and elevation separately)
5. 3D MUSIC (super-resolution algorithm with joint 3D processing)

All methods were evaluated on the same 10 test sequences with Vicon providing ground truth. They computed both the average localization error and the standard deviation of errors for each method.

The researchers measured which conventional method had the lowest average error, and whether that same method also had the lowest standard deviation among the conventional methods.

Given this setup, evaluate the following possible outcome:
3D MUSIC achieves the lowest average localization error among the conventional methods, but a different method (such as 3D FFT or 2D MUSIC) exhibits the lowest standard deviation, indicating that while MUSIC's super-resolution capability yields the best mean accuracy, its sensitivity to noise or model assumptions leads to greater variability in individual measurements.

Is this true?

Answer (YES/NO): YES